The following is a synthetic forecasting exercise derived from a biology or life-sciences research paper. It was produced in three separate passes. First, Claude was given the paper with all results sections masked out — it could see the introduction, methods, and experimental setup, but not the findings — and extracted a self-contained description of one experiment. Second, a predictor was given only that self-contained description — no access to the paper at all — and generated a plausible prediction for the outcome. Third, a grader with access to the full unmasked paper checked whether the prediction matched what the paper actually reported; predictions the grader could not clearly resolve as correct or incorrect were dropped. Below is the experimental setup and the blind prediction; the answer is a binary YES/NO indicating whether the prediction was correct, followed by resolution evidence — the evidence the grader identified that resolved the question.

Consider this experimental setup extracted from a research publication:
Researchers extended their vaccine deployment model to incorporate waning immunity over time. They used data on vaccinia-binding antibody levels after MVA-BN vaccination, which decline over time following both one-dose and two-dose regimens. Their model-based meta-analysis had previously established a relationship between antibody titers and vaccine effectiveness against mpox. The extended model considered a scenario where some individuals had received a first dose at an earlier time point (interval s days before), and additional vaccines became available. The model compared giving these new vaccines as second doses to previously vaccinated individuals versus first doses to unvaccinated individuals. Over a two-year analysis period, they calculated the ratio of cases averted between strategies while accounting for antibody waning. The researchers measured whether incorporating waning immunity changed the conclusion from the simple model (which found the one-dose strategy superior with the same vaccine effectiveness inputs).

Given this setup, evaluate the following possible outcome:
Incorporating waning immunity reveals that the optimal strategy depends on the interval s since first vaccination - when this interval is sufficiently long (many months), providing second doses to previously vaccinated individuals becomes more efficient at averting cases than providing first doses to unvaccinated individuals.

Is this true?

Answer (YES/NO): NO